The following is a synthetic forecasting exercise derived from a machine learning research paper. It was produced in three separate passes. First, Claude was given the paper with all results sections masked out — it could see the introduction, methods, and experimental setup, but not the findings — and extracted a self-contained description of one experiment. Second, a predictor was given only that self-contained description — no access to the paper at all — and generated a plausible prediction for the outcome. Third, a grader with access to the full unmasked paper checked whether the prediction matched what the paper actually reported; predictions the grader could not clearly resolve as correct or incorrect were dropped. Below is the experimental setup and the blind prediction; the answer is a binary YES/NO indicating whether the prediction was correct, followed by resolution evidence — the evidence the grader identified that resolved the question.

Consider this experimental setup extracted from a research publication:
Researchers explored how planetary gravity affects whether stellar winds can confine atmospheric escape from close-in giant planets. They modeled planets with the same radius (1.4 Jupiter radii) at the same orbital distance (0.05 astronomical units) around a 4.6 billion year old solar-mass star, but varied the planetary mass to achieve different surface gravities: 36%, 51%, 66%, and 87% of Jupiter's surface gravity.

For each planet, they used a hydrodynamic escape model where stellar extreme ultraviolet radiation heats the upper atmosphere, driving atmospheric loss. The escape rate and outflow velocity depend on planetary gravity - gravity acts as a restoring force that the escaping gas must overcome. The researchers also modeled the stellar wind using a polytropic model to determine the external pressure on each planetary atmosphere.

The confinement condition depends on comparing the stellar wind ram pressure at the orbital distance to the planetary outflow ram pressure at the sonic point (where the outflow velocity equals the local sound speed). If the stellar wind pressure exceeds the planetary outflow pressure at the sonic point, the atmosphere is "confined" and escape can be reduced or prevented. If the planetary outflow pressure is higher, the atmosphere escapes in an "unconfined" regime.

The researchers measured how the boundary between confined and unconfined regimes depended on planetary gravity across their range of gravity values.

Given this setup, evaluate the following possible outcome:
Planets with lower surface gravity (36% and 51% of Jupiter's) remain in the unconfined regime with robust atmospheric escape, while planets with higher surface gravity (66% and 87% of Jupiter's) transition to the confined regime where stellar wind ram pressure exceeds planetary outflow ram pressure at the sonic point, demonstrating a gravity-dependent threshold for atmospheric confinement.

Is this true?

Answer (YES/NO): NO